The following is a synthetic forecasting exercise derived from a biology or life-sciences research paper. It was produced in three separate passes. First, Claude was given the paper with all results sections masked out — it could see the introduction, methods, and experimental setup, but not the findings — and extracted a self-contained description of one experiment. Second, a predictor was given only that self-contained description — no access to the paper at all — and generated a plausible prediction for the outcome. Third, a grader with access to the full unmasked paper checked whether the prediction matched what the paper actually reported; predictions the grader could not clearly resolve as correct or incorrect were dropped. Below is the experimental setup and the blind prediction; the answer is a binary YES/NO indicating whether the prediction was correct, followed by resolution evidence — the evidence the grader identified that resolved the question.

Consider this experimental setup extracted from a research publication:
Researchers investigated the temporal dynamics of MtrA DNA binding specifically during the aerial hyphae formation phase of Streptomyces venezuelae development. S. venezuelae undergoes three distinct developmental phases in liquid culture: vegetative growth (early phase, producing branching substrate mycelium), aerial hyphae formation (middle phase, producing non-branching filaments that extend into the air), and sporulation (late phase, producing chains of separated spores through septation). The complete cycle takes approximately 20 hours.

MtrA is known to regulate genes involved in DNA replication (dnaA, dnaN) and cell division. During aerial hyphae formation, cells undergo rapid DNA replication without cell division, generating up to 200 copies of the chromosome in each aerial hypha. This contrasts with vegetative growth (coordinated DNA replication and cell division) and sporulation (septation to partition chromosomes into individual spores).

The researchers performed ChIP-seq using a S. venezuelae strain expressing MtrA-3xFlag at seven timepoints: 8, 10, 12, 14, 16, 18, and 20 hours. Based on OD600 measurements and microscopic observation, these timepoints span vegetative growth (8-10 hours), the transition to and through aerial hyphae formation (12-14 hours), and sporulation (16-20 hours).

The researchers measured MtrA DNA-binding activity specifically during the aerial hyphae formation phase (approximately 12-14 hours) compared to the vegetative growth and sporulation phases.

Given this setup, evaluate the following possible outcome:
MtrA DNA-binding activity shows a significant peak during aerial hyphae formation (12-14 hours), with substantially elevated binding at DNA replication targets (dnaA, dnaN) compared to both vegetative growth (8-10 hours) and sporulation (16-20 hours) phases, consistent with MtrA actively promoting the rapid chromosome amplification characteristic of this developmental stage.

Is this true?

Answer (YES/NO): NO